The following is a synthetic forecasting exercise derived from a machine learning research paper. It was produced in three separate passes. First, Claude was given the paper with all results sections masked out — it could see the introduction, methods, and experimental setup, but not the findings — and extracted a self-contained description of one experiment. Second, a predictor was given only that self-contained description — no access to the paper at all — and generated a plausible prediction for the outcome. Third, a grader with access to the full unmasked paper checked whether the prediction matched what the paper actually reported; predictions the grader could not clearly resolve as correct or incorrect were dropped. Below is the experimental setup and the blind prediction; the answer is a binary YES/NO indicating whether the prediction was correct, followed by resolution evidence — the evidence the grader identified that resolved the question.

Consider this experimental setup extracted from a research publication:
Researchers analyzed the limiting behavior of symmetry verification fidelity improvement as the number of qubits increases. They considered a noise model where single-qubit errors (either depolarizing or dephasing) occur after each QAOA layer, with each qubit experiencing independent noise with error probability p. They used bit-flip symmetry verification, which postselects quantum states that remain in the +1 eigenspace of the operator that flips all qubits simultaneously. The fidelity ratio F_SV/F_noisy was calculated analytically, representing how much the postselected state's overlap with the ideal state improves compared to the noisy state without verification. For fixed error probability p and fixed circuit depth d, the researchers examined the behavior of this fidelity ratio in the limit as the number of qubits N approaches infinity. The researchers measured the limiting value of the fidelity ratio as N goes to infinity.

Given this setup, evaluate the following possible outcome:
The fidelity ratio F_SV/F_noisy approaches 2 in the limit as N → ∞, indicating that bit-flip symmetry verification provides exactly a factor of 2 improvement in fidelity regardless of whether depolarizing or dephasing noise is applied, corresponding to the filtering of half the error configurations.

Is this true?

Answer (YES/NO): YES